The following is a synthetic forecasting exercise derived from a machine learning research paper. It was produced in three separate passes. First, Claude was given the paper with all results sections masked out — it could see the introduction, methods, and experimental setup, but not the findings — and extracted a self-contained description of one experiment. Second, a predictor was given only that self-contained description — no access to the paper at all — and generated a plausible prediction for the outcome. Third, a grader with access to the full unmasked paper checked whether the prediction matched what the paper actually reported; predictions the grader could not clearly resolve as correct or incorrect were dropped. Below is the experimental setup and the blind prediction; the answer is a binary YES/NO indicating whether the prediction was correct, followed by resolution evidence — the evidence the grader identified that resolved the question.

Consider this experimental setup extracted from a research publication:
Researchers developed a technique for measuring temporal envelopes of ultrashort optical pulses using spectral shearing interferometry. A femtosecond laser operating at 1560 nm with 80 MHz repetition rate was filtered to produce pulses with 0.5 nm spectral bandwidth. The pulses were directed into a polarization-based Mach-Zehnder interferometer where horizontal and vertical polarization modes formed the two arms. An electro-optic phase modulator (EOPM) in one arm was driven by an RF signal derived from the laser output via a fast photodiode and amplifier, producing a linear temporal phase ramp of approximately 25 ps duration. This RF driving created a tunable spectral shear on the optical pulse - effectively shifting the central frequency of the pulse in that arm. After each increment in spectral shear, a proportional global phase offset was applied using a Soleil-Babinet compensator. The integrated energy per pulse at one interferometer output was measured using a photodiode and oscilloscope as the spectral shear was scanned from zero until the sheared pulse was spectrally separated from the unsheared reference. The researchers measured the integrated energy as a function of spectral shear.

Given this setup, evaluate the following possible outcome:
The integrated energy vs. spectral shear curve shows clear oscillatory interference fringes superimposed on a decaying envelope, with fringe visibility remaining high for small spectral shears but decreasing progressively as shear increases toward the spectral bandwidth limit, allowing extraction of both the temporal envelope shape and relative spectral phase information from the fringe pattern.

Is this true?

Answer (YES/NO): NO